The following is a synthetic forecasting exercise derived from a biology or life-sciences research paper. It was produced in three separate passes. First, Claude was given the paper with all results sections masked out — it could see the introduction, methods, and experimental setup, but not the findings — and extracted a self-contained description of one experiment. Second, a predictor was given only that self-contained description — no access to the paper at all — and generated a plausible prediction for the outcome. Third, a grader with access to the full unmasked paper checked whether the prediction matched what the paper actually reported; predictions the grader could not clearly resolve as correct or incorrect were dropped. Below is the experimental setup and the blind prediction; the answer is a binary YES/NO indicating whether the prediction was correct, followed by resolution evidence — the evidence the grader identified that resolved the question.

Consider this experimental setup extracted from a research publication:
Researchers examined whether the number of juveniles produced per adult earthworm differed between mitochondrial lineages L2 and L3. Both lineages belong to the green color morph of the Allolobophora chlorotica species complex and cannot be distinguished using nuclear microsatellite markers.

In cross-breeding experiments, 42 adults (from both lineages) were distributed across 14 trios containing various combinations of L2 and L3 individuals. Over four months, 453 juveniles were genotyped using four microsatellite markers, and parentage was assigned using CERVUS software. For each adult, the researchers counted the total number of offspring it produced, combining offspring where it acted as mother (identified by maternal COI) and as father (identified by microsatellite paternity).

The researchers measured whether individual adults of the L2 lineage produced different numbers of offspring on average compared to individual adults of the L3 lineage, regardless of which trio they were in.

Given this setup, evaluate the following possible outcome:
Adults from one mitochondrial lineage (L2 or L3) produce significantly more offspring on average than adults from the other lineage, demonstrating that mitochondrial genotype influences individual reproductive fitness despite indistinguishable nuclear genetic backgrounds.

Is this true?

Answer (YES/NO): NO